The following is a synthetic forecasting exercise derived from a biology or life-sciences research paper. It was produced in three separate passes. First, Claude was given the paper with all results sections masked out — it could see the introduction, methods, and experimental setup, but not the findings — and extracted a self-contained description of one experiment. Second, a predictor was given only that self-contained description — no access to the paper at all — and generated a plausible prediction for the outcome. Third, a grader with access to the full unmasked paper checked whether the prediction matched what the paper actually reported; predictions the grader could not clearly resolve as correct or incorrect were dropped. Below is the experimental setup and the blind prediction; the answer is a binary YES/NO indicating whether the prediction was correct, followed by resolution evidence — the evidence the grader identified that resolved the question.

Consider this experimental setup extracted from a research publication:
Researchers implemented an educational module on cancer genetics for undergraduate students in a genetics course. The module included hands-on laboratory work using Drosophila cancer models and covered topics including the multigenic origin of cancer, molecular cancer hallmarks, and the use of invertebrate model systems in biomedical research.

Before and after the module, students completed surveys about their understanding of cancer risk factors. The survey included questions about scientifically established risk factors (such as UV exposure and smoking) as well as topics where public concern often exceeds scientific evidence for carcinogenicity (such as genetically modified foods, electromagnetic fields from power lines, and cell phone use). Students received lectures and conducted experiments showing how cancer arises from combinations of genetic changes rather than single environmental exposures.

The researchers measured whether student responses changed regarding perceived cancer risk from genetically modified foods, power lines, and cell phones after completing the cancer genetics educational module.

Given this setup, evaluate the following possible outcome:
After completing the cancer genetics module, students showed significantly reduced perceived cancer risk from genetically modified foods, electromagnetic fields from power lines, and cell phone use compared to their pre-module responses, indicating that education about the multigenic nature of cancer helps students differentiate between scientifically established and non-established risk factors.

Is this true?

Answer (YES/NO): NO